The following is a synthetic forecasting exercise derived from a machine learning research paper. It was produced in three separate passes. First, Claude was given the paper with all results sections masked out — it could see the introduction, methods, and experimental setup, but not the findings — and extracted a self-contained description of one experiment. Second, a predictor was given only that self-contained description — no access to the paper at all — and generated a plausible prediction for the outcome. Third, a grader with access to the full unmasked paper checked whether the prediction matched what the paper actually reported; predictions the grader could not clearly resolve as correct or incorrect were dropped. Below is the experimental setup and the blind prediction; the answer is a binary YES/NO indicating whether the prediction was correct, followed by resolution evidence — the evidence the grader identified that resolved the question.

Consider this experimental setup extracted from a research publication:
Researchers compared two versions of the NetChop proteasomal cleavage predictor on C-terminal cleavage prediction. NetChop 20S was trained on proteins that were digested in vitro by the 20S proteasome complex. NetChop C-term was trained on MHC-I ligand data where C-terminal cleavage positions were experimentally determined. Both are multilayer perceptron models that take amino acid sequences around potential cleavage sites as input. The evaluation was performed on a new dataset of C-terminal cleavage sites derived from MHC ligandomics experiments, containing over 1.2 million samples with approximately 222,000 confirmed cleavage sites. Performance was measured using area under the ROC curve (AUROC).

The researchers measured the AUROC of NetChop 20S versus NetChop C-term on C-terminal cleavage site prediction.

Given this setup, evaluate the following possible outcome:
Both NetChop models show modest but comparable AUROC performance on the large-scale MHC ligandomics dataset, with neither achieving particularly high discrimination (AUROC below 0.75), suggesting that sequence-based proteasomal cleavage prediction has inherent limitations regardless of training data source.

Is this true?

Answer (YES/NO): NO